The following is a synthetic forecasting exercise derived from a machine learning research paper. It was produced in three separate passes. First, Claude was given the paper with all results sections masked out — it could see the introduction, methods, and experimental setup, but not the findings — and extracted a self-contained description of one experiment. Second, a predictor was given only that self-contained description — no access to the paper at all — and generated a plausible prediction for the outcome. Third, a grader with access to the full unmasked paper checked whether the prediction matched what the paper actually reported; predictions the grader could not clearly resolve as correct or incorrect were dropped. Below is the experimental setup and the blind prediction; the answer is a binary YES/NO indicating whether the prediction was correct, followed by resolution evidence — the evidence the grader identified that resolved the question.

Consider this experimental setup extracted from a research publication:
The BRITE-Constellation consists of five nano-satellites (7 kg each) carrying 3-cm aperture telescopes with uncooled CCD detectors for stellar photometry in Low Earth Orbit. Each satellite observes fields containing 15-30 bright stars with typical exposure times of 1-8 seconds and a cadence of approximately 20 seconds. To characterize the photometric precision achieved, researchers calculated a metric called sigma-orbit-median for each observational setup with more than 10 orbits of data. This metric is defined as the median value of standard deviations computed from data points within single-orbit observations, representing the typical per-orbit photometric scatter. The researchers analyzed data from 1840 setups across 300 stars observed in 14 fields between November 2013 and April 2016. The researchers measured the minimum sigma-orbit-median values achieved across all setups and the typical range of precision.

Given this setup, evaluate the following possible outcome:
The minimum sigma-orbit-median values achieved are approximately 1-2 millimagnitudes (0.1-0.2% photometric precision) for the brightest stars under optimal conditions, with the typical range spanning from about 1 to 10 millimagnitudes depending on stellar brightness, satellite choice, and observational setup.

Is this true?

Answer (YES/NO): NO